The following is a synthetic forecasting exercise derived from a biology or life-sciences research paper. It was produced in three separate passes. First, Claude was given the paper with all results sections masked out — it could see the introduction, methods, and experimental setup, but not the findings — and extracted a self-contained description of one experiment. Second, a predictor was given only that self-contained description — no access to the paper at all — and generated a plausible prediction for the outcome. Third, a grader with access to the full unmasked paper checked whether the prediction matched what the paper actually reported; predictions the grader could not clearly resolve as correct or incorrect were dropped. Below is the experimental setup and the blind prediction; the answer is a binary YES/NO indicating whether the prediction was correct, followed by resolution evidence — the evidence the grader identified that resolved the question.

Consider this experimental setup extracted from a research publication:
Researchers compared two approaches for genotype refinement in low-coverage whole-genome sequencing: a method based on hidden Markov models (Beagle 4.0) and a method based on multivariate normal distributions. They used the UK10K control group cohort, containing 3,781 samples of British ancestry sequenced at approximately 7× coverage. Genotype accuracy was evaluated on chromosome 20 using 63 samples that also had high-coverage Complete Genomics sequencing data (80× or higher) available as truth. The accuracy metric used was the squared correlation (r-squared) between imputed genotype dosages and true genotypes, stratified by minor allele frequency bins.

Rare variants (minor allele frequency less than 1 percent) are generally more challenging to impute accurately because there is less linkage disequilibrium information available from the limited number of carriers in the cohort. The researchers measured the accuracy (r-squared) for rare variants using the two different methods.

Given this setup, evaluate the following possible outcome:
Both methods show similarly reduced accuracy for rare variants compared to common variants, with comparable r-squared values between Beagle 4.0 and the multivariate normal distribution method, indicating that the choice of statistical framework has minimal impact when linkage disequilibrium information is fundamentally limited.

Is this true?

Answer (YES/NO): NO